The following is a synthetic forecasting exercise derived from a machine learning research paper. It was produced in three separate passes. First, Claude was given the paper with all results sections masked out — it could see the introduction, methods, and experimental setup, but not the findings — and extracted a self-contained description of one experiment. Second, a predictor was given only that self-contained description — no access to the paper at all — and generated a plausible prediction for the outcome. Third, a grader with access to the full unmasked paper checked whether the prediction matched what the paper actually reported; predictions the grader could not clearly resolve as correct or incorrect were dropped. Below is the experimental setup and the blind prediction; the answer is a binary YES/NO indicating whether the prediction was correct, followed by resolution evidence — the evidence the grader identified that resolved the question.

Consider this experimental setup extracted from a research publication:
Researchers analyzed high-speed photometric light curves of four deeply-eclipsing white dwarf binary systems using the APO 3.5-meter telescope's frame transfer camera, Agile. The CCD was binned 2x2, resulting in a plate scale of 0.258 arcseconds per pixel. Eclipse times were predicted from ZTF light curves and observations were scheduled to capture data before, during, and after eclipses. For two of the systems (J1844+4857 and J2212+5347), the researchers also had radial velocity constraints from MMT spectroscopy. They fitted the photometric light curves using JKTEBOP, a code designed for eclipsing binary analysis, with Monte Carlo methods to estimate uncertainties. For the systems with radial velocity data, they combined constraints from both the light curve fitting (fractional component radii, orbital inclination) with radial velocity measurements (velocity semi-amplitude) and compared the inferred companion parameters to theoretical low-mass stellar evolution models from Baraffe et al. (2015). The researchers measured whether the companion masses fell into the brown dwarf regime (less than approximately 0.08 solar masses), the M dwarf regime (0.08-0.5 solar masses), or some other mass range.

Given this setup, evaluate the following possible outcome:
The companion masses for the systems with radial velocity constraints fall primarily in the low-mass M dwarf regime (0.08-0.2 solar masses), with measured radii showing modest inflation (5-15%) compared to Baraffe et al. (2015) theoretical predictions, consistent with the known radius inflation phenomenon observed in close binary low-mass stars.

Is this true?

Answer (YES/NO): NO